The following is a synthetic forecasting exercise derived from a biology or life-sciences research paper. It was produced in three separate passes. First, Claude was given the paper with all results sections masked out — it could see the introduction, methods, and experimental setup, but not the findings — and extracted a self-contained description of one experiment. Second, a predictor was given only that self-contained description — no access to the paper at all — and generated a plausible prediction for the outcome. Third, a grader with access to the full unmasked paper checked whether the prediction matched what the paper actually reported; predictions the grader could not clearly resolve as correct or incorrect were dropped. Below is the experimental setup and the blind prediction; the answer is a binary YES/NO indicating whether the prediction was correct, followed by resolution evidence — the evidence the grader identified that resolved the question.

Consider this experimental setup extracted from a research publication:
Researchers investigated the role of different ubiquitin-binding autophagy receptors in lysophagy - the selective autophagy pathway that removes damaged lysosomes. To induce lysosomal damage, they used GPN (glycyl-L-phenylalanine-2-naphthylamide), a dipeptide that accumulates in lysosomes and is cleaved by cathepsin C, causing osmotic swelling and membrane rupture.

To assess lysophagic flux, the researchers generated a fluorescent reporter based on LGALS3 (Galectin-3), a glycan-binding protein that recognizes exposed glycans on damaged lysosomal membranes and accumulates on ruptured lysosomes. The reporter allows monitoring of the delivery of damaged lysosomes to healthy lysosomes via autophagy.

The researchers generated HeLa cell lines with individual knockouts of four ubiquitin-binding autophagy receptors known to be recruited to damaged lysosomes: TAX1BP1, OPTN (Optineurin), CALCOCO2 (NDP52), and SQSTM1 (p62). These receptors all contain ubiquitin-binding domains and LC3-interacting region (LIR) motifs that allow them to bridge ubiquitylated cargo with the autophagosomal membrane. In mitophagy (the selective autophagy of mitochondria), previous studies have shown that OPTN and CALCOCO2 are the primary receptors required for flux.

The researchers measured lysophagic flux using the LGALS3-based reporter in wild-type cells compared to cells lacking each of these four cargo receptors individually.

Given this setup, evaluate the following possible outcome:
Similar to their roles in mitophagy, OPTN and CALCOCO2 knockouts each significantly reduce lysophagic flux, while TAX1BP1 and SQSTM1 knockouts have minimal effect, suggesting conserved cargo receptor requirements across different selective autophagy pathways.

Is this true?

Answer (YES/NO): NO